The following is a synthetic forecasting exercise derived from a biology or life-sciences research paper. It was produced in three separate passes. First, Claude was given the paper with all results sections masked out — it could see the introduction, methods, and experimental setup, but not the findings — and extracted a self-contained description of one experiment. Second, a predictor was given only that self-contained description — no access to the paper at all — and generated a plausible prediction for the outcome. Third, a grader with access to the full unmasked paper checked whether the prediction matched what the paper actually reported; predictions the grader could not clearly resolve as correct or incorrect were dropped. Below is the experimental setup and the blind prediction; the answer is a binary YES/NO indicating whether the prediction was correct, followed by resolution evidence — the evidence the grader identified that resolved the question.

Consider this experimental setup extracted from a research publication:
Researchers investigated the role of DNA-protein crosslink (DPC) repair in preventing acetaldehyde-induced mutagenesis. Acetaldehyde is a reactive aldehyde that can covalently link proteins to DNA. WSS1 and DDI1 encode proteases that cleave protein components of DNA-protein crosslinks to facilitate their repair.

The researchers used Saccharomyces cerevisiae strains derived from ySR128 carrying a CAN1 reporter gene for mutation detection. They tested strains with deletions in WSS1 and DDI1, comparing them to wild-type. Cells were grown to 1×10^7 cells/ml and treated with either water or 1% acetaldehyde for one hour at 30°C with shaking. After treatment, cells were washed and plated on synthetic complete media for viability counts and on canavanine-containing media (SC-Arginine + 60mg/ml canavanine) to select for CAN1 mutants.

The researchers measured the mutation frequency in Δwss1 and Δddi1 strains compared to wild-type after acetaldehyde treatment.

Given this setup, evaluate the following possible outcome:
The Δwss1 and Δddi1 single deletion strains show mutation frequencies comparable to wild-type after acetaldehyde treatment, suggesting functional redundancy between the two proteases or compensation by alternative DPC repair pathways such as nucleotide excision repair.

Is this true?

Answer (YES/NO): NO